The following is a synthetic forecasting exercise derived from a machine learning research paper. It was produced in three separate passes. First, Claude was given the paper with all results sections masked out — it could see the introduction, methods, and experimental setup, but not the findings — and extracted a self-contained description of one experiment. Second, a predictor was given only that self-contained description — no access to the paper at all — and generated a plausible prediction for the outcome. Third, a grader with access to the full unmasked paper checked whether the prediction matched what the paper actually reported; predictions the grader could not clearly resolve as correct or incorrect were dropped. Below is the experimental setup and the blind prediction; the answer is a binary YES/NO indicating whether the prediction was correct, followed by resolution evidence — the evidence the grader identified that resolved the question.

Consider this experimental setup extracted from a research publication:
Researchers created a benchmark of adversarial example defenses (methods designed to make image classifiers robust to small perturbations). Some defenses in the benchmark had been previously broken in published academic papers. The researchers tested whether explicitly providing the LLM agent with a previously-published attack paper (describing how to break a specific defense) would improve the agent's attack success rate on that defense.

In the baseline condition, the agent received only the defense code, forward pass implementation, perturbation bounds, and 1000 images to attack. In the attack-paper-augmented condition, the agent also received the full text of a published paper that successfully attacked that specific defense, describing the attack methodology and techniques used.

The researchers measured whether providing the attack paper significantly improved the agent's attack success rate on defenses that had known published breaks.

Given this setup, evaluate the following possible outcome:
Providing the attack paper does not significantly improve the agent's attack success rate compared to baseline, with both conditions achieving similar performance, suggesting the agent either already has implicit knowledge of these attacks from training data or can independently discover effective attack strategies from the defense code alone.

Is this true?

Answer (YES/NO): YES